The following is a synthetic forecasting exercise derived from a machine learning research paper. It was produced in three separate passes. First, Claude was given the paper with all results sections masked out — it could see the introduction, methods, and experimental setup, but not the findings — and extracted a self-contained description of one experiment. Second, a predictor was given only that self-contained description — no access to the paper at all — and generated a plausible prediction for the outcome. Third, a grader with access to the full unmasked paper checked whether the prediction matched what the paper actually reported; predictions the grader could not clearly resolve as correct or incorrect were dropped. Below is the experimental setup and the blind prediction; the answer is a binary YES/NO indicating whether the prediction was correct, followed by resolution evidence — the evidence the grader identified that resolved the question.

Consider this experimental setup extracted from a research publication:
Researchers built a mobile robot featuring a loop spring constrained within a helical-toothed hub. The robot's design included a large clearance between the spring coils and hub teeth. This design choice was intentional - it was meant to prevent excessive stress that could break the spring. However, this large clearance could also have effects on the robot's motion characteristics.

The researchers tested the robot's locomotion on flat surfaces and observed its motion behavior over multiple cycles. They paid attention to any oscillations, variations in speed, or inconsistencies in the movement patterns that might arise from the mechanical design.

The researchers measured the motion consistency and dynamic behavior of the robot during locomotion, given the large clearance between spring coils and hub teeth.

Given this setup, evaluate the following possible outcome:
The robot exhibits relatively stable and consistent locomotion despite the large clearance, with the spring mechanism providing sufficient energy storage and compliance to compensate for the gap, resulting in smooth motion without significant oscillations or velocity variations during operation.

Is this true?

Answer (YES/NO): NO